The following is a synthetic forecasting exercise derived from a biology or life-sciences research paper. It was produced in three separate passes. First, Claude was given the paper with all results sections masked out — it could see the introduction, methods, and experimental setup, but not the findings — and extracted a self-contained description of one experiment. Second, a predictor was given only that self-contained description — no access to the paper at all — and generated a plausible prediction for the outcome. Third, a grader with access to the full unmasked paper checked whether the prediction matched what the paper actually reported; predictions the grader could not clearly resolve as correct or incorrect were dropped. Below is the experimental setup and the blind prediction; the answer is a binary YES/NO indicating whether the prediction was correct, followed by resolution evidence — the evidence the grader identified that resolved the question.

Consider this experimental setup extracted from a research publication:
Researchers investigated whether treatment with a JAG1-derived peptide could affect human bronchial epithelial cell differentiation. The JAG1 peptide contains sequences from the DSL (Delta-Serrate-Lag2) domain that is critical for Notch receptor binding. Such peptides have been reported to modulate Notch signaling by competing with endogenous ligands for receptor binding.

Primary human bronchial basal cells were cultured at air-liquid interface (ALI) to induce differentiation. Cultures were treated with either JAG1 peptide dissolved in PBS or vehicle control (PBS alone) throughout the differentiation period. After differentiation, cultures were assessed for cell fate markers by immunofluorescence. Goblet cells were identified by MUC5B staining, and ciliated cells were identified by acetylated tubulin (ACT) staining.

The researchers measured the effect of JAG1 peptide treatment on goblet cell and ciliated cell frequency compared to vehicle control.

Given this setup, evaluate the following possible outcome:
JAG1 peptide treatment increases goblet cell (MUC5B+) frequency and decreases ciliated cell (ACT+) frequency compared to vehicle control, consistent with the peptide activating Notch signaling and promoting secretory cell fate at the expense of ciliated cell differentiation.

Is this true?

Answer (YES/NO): NO